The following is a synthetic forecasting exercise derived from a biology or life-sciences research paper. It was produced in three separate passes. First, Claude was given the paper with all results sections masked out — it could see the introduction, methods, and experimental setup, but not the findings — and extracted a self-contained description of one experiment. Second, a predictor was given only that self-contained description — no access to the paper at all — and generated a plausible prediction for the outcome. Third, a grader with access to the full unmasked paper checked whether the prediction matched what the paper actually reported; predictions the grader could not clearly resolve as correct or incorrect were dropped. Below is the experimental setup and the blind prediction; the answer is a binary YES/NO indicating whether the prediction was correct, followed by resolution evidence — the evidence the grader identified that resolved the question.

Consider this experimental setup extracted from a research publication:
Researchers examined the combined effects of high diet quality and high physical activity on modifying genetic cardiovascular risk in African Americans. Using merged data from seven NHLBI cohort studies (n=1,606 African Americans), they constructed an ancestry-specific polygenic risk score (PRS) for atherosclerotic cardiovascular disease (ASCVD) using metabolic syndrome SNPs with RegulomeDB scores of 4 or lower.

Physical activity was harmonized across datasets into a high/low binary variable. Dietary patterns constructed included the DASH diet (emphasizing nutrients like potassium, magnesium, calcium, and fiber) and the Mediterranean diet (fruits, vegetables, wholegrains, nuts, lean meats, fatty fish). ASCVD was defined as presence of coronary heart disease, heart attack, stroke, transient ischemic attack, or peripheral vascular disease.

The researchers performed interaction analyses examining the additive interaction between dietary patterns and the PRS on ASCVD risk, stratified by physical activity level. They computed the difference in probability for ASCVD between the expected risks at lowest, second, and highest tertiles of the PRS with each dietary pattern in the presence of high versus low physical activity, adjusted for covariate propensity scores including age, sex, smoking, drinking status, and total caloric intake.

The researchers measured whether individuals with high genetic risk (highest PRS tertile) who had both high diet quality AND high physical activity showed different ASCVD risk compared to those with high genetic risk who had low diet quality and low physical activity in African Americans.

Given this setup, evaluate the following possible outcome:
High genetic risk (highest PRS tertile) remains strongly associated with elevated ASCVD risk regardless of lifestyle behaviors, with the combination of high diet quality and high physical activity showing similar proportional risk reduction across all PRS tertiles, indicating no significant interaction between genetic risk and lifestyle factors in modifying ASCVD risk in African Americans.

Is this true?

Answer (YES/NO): NO